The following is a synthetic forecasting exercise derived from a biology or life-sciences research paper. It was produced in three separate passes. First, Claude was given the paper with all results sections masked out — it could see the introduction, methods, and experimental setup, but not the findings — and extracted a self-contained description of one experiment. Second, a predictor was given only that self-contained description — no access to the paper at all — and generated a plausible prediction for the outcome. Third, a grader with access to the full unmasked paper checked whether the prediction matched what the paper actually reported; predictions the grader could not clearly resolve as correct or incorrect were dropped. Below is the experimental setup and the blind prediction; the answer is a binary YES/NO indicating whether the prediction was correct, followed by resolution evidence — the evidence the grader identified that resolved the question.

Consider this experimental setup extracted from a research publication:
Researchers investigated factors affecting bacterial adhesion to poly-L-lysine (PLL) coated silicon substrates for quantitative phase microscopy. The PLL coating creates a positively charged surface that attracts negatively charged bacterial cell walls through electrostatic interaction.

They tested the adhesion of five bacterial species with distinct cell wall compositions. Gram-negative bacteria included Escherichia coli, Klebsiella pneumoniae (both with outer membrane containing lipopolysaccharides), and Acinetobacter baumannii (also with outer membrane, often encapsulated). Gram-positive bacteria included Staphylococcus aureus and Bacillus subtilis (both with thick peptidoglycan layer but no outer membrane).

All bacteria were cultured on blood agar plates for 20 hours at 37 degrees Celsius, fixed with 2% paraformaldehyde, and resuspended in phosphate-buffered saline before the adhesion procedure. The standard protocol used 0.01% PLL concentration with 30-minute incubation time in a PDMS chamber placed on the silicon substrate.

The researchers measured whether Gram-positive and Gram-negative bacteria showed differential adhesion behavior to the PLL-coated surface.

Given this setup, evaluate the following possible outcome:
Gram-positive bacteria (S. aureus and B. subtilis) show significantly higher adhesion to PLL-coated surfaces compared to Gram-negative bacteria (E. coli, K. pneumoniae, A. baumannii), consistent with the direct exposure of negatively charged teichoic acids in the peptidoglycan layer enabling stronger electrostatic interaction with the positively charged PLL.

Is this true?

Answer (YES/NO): NO